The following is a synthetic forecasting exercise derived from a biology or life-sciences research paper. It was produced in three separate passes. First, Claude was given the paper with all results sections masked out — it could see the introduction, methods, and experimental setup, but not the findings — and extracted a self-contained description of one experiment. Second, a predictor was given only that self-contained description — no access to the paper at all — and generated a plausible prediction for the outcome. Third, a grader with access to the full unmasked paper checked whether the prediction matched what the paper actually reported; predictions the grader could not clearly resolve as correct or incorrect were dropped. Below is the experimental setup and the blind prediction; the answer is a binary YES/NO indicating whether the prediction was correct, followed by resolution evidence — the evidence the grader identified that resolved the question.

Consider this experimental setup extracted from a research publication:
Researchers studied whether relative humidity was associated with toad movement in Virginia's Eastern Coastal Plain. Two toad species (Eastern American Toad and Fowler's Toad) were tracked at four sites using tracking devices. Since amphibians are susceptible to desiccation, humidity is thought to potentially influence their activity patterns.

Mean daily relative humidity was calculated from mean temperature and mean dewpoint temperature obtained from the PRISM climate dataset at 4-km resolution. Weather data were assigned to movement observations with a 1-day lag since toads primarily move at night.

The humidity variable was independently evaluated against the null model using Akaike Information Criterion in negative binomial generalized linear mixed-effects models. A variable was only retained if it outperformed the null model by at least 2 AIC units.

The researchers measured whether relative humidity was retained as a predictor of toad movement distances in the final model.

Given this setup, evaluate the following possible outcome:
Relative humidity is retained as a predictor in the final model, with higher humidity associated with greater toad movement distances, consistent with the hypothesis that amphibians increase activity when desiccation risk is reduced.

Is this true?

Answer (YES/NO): NO